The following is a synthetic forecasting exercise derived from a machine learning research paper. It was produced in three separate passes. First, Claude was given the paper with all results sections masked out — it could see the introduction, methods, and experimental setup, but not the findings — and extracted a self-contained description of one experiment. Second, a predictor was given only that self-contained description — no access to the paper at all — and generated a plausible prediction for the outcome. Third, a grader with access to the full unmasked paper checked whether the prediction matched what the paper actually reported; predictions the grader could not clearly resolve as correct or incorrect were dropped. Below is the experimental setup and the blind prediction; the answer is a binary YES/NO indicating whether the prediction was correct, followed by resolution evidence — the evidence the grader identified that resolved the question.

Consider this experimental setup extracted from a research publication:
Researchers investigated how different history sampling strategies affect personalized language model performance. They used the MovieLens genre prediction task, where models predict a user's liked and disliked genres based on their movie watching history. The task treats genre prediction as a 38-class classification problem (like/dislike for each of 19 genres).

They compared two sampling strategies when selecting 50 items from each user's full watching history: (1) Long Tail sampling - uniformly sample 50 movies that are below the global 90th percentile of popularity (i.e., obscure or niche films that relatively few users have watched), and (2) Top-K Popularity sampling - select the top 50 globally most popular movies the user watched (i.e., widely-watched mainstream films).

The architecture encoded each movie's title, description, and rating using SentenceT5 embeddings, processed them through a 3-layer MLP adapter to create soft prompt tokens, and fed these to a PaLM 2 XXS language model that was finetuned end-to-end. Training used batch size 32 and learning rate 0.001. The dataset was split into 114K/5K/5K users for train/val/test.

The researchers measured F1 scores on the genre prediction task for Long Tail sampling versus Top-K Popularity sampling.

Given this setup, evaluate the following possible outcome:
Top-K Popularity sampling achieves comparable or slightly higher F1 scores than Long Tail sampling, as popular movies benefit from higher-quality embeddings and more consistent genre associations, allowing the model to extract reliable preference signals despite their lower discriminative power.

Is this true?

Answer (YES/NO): NO